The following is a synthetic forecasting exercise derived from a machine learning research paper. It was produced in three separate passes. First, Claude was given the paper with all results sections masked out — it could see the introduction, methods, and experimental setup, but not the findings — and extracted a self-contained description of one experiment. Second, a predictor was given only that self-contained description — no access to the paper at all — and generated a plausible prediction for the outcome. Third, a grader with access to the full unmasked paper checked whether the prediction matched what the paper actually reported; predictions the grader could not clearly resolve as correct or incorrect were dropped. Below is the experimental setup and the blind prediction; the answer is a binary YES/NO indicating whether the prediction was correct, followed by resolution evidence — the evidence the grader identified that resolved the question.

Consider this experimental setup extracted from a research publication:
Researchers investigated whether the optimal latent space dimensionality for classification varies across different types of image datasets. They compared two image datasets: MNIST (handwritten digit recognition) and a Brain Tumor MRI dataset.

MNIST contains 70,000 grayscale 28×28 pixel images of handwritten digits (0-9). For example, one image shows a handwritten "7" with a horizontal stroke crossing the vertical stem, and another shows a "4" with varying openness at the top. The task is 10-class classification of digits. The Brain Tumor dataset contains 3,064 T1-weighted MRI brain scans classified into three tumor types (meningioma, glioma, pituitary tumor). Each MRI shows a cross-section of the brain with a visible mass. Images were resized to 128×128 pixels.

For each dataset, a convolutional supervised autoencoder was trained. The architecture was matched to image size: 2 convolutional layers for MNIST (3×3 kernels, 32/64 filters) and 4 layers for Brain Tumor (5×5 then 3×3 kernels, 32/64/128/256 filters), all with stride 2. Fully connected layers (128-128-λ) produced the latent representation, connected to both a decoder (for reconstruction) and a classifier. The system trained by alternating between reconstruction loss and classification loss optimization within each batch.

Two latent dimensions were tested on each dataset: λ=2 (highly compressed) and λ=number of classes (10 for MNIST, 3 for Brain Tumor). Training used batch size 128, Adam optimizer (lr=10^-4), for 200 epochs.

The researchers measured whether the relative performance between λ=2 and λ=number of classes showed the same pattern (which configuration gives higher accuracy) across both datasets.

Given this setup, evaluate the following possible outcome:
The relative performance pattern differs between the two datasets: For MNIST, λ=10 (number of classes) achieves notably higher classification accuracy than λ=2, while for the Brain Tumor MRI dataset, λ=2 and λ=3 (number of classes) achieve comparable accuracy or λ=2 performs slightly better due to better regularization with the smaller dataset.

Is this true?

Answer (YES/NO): YES